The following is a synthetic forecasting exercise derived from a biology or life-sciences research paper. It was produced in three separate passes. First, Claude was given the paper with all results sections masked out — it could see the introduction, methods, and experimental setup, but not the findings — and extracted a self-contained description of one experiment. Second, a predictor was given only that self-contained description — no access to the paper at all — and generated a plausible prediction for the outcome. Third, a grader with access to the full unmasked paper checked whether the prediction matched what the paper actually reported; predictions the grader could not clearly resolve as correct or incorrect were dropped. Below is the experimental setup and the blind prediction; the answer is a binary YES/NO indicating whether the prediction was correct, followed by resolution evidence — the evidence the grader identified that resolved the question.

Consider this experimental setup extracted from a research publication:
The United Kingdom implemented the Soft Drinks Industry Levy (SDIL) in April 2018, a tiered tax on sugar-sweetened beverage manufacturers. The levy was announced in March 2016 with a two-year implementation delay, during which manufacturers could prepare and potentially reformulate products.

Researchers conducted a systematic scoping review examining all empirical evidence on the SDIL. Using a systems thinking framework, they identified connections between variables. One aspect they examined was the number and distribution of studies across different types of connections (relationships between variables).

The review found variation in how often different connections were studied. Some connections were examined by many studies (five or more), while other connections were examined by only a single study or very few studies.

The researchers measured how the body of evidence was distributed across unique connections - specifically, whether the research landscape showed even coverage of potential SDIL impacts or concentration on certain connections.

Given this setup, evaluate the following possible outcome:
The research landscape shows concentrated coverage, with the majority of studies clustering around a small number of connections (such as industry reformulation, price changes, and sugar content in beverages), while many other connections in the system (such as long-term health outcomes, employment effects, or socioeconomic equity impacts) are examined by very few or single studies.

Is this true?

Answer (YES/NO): NO